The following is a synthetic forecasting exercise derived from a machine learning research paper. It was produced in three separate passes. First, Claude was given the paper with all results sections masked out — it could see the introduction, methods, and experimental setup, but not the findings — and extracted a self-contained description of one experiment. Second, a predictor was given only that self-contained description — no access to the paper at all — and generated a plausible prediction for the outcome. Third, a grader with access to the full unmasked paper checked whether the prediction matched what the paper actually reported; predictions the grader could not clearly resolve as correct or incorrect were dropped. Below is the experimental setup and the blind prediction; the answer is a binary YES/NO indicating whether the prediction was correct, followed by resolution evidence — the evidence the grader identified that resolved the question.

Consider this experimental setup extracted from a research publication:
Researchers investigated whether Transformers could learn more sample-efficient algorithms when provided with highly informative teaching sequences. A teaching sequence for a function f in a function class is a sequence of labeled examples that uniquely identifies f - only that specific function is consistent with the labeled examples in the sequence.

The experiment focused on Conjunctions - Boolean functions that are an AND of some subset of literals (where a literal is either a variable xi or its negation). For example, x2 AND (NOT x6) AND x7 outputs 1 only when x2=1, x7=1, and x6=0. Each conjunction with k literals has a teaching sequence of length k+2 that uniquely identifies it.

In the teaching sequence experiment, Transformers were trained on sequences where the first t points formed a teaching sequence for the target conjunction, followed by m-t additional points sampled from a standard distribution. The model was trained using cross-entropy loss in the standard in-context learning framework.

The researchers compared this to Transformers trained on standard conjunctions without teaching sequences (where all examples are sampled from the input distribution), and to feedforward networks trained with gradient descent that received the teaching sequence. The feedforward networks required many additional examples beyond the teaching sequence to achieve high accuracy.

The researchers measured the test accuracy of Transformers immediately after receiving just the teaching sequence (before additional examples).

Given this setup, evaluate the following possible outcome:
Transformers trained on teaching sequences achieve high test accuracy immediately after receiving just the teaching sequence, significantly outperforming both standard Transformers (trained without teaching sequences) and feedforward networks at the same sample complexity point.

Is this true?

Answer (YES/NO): YES